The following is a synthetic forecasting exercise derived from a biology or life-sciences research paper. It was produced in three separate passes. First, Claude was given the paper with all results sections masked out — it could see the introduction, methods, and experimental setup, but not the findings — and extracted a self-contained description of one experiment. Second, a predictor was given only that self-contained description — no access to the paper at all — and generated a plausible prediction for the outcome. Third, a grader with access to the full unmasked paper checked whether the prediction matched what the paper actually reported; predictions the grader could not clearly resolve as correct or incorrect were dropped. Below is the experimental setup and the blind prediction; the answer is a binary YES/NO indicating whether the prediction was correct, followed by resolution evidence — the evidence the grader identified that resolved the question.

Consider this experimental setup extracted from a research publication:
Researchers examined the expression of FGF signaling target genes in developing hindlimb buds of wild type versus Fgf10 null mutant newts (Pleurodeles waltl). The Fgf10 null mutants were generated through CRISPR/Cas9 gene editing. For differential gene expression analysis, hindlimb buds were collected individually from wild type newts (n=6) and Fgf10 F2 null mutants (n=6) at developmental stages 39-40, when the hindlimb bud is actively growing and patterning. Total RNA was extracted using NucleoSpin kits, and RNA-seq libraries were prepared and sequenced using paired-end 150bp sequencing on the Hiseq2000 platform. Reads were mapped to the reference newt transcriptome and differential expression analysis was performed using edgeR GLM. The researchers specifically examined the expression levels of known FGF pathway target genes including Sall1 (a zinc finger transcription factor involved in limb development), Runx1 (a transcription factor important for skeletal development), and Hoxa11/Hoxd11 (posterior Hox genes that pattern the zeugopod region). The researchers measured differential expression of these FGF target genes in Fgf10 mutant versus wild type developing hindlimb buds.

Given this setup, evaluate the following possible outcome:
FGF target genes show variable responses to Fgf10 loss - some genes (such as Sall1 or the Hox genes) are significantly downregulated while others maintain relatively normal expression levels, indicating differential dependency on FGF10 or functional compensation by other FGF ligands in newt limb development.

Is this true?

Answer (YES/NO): NO